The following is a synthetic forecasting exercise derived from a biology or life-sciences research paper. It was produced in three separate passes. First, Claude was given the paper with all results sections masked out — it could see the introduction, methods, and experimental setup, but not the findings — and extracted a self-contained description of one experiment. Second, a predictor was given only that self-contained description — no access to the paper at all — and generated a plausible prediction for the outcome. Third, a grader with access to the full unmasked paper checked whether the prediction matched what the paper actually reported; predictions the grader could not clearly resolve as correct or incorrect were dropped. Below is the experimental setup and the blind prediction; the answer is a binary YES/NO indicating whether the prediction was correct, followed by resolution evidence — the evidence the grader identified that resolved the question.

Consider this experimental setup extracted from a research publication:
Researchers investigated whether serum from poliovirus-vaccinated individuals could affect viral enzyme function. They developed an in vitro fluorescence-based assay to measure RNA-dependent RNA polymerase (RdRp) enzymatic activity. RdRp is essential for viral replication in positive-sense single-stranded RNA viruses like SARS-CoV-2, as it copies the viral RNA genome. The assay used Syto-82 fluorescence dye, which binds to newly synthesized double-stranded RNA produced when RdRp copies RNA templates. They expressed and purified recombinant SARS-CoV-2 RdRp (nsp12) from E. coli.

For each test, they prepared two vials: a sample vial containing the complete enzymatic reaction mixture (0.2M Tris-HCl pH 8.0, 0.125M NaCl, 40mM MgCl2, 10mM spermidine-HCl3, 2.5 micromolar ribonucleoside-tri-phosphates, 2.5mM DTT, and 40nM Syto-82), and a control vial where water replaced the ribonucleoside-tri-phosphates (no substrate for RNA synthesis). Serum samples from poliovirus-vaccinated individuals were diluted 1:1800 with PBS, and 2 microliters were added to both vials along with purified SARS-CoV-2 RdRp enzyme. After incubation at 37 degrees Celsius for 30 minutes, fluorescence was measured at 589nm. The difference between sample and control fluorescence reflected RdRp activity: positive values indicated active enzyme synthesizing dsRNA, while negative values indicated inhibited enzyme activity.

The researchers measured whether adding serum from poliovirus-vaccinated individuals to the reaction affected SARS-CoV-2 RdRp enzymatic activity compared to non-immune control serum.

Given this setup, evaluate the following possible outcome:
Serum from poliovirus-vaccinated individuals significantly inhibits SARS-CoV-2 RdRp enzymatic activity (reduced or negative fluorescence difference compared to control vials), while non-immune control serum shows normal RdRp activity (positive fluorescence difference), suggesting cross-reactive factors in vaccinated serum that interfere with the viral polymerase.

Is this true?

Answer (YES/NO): NO